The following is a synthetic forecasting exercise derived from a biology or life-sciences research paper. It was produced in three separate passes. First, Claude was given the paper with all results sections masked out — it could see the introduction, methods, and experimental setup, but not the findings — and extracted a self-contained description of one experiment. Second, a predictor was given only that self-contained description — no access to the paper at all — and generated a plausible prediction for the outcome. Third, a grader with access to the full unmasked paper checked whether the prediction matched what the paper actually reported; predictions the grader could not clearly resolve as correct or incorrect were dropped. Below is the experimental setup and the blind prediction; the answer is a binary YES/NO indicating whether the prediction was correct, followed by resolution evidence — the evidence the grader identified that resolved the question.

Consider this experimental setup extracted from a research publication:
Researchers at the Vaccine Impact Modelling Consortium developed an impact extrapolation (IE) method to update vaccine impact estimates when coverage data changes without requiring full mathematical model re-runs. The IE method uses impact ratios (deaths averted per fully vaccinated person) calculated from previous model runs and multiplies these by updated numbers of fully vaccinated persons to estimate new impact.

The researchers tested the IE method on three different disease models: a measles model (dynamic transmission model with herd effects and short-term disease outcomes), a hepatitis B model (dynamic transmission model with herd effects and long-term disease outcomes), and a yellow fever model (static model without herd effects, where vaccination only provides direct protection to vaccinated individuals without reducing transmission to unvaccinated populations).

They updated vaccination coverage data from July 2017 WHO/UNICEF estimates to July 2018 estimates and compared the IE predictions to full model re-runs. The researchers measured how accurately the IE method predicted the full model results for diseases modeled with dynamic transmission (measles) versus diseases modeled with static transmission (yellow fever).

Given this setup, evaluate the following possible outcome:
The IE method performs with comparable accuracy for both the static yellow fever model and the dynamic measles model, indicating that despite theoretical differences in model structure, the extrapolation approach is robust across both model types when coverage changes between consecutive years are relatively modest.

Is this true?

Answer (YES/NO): YES